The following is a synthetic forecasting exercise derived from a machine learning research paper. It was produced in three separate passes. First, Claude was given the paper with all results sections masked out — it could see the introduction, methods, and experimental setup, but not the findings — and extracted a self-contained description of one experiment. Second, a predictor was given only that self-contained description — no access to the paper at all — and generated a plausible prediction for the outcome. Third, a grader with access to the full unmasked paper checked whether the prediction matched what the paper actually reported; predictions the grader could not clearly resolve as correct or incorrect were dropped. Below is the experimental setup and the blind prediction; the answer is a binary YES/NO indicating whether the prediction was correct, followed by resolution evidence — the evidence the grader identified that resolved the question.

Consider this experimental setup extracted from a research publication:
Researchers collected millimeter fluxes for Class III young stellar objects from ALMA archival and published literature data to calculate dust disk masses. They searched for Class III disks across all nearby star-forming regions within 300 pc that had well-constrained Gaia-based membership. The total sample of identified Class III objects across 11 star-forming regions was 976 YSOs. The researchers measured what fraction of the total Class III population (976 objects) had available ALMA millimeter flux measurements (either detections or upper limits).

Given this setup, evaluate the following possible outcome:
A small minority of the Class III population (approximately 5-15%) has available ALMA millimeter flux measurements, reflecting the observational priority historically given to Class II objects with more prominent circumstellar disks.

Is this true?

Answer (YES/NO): YES